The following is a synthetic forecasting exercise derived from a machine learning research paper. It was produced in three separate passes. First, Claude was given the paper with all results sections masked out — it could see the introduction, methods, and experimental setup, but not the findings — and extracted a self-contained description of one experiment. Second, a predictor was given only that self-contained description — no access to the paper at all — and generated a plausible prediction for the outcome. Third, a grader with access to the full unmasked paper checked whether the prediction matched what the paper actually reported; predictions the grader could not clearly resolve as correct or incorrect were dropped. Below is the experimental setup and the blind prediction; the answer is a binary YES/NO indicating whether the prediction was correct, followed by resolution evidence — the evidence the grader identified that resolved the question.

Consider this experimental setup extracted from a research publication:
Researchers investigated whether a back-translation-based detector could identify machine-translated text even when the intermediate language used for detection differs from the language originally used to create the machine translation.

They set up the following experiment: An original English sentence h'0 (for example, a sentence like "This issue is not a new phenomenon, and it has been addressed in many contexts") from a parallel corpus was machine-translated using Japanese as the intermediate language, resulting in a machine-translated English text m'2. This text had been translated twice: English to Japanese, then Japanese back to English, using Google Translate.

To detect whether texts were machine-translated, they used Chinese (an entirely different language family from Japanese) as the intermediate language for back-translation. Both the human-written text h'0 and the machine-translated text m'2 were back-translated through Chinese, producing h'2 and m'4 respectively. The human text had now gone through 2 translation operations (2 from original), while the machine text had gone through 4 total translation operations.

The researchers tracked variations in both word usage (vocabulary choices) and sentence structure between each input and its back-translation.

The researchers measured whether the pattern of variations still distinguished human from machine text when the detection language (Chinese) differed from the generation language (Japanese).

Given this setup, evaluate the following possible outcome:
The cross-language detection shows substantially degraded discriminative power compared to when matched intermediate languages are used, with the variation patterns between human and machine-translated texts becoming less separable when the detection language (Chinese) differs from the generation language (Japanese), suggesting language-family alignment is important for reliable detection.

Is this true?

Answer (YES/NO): YES